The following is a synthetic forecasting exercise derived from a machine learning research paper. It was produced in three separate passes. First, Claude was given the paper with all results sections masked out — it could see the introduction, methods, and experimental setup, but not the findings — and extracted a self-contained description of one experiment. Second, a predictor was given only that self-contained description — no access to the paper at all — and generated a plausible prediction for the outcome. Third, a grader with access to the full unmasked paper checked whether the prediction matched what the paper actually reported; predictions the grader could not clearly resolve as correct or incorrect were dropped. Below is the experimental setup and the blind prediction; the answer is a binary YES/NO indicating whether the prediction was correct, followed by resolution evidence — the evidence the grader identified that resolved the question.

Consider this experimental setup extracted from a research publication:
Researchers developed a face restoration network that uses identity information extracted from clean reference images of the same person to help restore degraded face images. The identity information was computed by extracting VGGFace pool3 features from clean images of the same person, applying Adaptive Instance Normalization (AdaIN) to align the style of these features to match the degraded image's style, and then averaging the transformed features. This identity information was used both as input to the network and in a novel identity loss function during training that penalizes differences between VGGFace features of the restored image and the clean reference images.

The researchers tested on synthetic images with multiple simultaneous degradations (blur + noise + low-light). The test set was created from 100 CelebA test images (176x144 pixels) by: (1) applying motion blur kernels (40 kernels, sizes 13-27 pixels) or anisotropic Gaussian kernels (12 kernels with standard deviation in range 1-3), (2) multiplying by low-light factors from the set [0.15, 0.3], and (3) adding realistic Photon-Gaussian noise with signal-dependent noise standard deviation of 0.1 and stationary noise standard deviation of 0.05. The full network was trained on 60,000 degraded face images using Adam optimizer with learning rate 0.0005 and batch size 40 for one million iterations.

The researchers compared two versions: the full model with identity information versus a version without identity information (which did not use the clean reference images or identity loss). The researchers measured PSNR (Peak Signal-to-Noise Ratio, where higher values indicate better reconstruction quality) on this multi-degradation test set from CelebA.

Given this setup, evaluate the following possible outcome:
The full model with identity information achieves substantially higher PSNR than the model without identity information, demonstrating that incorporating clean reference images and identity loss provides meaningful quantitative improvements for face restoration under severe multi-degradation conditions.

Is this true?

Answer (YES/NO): YES